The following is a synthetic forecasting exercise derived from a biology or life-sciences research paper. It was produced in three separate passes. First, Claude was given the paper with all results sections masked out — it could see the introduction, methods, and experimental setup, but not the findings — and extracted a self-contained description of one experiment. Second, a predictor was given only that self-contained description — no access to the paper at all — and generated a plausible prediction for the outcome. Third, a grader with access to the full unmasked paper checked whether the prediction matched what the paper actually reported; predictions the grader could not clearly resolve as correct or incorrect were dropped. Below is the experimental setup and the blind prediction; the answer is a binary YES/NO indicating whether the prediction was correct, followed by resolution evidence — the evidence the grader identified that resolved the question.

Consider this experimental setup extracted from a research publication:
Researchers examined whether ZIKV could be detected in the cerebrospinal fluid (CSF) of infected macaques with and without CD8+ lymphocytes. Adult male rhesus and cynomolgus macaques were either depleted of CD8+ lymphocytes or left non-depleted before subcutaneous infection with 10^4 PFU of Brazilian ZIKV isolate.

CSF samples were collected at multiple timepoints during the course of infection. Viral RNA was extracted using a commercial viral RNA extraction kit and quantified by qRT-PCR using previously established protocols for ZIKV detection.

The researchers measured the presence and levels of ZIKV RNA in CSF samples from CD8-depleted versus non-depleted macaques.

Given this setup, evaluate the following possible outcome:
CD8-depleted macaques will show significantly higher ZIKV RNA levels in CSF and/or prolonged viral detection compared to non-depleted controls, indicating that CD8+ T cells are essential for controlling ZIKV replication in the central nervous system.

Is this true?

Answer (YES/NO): YES